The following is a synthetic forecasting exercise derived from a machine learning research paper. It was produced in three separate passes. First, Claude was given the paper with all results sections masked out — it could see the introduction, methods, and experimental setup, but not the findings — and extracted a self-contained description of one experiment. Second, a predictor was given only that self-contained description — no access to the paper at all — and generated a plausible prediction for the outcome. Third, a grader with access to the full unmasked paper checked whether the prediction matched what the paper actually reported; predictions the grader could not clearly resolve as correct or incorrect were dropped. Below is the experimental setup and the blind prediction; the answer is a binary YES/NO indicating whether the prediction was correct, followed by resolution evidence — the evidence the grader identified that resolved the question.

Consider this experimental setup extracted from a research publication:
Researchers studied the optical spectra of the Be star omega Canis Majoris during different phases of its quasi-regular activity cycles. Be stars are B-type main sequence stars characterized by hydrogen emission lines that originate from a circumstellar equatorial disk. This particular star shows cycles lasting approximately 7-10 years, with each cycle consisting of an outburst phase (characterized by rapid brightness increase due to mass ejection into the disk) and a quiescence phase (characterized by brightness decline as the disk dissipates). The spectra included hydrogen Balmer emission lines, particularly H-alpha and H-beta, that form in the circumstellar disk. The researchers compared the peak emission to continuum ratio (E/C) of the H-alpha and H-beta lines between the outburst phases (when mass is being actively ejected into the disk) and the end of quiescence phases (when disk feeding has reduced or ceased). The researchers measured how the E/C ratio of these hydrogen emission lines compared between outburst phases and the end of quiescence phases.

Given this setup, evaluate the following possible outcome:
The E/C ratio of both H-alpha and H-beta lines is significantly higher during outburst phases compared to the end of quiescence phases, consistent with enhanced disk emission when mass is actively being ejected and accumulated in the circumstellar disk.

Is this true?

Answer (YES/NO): NO